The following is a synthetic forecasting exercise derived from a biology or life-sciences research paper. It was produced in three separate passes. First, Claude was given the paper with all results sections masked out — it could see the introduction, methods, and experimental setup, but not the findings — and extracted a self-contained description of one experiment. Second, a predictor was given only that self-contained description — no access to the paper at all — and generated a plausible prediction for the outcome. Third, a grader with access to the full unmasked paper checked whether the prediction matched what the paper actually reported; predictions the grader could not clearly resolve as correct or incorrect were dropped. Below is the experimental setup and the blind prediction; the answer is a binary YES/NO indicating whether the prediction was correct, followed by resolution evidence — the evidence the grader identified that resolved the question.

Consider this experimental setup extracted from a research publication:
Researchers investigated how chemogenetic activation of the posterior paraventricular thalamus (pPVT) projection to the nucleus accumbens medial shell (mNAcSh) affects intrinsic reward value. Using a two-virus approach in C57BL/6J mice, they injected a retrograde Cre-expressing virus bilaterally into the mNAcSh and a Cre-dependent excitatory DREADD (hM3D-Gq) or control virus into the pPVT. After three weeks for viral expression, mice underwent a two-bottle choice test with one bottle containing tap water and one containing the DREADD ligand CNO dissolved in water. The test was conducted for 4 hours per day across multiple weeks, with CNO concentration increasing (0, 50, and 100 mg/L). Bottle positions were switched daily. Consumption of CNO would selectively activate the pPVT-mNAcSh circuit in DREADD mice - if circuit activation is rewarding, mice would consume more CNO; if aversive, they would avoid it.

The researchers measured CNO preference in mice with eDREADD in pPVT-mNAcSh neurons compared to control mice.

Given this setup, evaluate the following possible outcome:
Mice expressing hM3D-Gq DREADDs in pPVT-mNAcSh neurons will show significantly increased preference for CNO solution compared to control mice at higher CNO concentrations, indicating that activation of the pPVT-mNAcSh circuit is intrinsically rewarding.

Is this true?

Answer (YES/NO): NO